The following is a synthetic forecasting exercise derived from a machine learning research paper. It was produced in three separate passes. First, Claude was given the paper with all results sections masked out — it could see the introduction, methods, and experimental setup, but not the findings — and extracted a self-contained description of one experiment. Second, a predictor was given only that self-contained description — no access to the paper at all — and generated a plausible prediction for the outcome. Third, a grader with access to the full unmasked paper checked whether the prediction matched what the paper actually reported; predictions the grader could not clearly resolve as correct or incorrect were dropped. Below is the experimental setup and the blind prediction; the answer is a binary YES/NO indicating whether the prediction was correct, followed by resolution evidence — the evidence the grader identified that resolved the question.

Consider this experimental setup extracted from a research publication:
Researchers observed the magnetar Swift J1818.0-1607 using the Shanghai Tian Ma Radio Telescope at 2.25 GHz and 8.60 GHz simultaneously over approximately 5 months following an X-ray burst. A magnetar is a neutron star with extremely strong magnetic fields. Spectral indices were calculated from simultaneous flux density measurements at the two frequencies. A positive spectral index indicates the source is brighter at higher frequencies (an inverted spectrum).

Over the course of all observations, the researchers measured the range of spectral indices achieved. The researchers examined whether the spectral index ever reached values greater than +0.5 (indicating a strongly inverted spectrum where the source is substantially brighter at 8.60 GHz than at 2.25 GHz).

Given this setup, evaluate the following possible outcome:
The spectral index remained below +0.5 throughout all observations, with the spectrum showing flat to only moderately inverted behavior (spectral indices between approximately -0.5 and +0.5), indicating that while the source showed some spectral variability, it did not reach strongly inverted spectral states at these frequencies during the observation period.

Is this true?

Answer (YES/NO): NO